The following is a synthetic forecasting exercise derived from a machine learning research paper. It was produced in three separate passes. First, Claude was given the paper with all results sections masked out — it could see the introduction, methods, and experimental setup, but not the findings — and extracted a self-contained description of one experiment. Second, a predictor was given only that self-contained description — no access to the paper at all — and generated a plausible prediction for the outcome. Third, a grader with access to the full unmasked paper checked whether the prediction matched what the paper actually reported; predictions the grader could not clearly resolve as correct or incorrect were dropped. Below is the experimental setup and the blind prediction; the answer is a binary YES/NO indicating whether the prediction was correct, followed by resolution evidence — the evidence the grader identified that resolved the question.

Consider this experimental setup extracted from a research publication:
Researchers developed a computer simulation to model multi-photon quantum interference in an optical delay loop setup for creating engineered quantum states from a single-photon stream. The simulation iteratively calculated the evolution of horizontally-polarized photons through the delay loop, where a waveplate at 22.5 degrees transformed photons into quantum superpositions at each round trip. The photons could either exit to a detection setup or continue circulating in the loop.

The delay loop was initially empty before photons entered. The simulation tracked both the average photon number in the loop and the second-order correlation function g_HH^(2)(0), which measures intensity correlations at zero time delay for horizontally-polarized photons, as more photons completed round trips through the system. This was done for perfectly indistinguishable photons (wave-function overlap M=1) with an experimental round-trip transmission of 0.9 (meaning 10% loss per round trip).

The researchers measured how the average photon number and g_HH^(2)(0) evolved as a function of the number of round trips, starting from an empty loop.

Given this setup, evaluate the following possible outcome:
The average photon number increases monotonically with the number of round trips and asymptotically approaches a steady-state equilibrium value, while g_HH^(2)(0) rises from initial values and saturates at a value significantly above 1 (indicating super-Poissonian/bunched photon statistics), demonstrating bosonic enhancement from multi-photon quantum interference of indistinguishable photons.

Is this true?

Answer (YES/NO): NO